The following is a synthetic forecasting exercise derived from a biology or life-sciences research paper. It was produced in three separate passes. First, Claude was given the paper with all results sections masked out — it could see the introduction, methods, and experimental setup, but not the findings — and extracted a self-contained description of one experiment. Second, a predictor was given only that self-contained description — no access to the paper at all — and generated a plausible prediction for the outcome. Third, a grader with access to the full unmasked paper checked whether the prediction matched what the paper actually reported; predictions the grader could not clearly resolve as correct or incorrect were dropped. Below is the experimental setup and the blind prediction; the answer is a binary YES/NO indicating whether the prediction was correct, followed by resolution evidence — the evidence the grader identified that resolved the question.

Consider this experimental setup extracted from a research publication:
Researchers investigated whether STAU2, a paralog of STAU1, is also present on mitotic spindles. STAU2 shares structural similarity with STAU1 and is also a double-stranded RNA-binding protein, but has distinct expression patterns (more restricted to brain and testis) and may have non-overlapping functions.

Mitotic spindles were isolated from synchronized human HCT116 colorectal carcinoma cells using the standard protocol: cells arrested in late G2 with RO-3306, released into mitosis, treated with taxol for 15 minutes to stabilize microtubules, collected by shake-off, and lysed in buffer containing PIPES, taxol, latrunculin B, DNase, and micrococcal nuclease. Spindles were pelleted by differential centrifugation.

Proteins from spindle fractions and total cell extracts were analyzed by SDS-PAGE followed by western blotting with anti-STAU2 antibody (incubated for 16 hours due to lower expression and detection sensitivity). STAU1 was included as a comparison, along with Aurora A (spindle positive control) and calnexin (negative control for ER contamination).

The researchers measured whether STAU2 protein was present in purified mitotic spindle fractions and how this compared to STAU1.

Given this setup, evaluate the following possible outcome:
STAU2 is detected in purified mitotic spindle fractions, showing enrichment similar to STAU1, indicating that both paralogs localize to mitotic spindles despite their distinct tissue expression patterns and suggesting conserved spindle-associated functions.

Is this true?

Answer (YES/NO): NO